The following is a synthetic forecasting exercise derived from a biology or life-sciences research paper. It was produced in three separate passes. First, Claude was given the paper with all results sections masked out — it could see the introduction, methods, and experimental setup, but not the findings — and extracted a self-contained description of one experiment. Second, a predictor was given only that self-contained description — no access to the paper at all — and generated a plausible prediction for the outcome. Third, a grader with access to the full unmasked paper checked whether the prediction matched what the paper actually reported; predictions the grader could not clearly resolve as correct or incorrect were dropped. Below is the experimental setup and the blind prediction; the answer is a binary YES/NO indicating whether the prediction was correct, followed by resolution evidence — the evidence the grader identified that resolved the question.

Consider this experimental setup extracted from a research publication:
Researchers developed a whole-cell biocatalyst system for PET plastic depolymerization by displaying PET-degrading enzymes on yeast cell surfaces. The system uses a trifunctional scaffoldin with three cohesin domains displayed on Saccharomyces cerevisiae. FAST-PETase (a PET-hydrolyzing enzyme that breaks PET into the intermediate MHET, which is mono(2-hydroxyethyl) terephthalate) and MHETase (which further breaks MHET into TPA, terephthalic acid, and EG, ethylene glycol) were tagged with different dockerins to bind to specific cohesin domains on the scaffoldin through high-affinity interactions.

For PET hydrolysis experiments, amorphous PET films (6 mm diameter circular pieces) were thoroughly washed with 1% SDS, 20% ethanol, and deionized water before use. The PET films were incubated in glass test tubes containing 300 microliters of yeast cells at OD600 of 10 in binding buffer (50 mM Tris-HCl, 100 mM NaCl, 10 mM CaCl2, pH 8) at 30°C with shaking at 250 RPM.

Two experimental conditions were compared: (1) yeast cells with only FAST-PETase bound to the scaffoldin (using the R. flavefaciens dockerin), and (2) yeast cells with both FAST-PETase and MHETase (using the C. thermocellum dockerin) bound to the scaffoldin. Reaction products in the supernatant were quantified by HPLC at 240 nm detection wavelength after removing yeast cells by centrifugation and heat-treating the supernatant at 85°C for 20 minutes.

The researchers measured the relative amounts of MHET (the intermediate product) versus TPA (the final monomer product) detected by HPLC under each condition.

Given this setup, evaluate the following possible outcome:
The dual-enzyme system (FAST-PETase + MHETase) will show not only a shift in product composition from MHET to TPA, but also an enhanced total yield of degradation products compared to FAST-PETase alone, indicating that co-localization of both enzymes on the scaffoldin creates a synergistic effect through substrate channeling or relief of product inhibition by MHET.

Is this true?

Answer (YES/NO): YES